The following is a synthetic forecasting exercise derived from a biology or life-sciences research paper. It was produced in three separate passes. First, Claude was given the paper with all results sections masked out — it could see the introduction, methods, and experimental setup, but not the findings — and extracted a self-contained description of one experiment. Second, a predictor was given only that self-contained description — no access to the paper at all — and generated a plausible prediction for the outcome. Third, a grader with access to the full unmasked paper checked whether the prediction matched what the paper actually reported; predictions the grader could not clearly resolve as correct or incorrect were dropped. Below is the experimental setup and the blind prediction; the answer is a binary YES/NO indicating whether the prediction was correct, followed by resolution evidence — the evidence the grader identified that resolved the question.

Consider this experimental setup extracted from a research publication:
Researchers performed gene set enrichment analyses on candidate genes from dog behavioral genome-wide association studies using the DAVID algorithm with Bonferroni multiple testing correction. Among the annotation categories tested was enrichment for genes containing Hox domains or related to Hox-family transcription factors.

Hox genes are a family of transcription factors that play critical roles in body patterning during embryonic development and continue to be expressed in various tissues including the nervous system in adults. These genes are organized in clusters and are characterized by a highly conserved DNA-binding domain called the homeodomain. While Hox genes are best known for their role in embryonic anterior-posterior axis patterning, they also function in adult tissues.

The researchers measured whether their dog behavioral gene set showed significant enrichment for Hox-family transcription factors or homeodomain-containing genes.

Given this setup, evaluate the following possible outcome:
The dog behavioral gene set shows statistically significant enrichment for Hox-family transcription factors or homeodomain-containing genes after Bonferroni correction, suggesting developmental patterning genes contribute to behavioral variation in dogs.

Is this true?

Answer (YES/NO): NO